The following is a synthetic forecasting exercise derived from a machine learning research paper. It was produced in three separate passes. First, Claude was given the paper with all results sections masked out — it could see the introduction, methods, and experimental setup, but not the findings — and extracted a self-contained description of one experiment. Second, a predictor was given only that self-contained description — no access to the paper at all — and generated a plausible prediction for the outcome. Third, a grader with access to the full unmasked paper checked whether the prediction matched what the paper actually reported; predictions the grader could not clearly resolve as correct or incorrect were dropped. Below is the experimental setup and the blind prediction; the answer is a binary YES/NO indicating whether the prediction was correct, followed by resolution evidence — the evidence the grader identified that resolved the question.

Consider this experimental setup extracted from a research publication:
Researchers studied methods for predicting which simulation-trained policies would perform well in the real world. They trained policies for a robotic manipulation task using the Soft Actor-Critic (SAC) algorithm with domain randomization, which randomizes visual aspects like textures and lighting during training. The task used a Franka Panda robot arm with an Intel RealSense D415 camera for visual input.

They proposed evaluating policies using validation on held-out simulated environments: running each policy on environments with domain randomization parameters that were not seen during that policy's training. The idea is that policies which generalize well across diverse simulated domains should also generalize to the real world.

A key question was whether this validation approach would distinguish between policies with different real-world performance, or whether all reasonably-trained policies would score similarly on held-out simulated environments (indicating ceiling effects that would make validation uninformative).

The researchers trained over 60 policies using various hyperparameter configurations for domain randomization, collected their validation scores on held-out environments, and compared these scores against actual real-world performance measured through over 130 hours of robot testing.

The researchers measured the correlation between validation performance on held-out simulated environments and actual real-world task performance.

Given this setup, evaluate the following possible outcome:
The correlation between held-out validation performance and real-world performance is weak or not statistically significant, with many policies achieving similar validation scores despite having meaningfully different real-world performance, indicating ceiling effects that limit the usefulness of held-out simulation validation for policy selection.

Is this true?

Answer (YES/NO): NO